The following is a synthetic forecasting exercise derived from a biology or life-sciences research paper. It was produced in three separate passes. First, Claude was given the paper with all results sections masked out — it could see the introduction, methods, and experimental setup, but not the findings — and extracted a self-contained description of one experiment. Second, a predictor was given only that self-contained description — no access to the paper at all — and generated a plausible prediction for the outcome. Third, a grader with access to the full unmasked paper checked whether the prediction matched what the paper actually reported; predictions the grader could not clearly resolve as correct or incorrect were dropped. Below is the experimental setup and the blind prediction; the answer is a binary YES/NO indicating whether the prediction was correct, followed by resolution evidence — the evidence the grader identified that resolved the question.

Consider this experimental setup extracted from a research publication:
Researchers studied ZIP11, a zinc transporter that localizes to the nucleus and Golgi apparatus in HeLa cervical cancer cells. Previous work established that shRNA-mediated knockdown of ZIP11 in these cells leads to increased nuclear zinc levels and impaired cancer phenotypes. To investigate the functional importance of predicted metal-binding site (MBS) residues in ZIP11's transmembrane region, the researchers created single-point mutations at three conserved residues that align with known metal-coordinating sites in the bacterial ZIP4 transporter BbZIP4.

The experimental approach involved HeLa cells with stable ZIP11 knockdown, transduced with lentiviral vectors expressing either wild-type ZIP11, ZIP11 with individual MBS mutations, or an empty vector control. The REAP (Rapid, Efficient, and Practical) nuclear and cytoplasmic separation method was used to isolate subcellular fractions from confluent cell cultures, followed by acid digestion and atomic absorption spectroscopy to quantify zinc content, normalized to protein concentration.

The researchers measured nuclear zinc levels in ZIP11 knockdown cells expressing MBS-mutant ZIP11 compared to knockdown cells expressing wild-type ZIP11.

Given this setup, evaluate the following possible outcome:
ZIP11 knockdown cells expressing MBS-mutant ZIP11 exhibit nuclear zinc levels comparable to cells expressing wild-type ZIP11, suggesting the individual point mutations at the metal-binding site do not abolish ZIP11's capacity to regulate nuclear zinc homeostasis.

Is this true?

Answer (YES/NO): NO